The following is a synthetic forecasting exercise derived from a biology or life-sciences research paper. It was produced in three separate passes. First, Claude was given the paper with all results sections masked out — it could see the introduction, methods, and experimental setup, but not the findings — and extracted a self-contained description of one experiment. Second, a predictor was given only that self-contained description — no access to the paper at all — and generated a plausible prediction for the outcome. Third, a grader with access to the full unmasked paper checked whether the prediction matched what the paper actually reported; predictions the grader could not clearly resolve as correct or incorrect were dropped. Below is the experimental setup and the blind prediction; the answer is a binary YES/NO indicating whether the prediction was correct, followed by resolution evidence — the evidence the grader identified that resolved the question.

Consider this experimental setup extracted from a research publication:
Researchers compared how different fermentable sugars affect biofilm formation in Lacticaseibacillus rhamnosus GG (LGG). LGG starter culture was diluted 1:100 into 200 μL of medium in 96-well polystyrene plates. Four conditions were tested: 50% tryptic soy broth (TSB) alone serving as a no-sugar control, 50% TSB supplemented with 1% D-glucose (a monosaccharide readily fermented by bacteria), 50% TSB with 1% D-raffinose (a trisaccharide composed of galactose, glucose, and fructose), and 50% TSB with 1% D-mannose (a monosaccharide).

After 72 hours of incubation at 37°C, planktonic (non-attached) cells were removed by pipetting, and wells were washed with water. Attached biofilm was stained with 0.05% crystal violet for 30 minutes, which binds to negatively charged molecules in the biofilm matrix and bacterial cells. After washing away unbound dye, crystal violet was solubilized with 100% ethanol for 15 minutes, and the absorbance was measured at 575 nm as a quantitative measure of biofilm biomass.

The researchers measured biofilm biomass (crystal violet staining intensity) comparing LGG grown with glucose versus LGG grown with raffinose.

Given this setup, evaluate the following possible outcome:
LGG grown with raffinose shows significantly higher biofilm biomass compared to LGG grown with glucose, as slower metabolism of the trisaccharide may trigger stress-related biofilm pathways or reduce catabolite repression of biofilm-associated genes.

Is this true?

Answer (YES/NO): NO